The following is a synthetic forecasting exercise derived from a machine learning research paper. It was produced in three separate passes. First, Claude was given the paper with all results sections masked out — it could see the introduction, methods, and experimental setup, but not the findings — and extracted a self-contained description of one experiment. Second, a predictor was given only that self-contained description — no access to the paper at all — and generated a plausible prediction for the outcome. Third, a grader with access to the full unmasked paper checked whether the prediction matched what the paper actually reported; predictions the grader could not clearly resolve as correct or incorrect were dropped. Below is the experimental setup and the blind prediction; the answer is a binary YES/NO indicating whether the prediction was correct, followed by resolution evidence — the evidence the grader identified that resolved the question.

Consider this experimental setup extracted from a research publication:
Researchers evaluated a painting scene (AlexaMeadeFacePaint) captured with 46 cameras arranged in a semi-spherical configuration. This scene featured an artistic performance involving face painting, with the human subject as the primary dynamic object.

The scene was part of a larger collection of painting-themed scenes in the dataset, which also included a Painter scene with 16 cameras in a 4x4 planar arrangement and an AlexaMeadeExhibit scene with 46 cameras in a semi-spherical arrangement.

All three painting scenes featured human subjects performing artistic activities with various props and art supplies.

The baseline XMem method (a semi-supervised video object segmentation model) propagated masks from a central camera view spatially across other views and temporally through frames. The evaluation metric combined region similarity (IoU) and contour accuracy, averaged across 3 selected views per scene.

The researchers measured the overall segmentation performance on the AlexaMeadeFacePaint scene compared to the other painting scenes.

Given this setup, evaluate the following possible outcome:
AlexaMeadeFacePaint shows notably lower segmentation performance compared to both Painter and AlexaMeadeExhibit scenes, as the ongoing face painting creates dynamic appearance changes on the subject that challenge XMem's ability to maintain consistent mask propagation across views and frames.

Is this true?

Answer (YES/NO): NO